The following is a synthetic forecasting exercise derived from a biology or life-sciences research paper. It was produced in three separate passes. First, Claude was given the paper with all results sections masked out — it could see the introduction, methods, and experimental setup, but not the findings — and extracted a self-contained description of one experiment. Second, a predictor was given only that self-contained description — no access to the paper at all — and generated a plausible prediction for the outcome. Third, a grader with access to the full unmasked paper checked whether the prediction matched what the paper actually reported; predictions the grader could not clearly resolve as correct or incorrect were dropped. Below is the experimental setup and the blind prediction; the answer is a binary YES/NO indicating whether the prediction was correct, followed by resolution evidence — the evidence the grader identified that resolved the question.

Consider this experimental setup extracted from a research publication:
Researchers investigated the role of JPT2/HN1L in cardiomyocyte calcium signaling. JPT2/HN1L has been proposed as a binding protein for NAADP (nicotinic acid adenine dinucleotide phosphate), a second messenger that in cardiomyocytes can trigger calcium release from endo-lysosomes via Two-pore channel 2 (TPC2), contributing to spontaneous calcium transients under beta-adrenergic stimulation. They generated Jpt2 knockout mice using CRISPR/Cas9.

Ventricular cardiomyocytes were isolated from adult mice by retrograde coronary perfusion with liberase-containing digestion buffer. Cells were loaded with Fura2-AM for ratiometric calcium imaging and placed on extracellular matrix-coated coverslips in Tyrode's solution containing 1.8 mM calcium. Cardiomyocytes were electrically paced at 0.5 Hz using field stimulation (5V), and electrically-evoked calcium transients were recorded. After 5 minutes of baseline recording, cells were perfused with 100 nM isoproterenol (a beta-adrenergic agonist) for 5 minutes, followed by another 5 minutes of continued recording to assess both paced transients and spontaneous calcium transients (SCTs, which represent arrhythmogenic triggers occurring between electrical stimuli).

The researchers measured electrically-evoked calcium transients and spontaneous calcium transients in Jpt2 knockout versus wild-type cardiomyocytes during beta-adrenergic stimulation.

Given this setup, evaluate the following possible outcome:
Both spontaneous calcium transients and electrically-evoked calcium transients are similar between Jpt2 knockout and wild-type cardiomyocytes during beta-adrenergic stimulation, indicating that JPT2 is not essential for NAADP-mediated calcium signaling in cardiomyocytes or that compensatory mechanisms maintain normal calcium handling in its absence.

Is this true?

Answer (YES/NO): YES